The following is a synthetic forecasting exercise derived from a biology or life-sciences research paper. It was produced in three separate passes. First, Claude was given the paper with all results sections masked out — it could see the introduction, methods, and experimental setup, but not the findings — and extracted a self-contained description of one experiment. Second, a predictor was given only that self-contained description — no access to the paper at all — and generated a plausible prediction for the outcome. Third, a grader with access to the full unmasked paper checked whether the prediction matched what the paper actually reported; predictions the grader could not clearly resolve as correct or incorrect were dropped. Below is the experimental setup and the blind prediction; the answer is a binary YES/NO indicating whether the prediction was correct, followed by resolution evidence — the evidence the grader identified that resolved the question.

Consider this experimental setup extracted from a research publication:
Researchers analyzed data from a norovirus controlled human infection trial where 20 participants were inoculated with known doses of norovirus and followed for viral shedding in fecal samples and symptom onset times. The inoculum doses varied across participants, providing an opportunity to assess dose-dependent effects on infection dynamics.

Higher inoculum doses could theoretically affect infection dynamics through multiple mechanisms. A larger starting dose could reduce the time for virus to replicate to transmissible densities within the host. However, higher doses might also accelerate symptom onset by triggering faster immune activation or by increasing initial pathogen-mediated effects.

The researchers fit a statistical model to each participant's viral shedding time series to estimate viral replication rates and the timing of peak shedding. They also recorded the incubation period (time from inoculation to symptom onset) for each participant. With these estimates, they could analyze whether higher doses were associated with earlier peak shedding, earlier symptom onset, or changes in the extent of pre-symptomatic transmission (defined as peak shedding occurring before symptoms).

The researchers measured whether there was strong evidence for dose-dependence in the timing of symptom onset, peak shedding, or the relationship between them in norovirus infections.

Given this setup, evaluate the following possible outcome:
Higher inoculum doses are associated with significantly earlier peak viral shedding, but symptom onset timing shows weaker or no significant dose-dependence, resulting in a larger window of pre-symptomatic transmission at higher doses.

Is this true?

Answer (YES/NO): NO